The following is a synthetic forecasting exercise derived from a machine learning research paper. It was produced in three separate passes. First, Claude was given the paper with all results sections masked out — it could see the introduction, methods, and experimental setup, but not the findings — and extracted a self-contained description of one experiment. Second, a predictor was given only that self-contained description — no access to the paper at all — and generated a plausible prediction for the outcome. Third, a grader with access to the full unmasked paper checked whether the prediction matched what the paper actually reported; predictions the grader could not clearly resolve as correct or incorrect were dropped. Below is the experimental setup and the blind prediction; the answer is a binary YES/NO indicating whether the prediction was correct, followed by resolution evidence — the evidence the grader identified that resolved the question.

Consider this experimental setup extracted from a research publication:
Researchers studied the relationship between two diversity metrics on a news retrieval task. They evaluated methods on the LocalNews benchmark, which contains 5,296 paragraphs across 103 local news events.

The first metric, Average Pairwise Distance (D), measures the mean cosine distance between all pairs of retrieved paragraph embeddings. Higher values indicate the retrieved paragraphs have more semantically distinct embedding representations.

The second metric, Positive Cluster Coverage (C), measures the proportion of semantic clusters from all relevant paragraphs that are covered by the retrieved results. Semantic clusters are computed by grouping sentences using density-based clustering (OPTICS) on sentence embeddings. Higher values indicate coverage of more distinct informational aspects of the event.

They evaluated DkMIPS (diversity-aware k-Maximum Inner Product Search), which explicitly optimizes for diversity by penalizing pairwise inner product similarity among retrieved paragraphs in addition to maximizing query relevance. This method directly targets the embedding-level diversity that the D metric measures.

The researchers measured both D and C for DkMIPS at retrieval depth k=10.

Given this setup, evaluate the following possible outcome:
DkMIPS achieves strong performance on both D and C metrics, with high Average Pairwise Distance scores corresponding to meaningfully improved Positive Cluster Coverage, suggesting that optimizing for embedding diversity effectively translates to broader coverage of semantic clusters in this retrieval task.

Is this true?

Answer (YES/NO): NO